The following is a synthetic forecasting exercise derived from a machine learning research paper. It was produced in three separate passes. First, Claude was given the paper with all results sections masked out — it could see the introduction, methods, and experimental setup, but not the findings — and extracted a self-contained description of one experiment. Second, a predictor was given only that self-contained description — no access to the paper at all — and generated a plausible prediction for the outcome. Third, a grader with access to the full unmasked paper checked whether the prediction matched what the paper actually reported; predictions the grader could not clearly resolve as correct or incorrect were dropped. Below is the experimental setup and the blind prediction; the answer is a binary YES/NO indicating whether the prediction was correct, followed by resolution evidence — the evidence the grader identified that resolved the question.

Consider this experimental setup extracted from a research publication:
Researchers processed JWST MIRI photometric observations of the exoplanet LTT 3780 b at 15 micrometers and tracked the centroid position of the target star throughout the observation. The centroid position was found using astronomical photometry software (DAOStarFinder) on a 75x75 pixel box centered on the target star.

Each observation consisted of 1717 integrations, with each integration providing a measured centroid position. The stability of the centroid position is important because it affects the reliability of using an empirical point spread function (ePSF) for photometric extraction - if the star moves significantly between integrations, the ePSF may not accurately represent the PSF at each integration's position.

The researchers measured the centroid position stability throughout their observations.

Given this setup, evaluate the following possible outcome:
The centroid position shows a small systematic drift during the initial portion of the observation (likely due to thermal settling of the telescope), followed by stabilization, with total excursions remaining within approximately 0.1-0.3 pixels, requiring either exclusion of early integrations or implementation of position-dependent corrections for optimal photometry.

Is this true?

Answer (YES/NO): NO